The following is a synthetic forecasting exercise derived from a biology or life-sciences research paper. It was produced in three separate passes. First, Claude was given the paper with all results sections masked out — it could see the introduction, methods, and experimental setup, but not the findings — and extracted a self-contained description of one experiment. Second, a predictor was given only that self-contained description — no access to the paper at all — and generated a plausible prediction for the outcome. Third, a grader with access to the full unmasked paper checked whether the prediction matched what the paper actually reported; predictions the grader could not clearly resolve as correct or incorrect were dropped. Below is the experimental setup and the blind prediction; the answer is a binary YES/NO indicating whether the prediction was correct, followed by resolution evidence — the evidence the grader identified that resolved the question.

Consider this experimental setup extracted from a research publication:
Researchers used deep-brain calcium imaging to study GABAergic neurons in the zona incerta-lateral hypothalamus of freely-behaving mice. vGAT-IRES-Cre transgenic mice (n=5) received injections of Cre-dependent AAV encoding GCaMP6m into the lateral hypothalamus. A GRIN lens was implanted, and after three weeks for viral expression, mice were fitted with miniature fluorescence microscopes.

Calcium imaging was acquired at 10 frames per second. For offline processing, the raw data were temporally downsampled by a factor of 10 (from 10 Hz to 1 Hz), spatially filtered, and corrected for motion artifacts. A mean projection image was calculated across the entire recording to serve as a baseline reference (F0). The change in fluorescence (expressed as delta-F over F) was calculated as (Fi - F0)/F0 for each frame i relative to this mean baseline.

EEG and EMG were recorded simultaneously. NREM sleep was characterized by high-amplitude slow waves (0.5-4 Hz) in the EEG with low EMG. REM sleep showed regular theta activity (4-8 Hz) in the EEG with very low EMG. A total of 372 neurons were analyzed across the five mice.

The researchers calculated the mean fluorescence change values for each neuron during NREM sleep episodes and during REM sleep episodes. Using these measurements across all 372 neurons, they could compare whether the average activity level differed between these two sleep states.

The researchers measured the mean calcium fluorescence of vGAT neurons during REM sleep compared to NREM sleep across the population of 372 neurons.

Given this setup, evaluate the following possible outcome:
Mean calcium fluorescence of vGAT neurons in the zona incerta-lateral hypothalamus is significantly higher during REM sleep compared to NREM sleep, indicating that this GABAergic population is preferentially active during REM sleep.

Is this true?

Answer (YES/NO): YES